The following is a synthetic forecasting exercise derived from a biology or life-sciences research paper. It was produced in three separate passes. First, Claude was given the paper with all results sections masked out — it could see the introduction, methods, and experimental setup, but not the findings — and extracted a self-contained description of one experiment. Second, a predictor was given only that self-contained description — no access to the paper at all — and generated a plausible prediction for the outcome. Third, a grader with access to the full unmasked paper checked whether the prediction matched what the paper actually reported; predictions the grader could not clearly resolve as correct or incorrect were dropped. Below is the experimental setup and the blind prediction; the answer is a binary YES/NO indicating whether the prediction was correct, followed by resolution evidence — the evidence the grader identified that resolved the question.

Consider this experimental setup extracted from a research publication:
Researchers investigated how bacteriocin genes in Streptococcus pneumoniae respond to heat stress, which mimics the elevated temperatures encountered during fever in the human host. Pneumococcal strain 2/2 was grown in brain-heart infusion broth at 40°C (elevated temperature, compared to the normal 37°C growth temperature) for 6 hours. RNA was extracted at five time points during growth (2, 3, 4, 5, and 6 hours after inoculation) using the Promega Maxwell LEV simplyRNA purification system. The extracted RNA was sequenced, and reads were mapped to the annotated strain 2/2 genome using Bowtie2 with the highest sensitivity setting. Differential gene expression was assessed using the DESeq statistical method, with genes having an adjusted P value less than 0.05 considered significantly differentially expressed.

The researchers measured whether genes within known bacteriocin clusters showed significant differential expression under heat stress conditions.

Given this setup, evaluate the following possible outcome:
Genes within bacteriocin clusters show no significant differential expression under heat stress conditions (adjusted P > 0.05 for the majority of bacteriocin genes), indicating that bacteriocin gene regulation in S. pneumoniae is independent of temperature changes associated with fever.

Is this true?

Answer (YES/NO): NO